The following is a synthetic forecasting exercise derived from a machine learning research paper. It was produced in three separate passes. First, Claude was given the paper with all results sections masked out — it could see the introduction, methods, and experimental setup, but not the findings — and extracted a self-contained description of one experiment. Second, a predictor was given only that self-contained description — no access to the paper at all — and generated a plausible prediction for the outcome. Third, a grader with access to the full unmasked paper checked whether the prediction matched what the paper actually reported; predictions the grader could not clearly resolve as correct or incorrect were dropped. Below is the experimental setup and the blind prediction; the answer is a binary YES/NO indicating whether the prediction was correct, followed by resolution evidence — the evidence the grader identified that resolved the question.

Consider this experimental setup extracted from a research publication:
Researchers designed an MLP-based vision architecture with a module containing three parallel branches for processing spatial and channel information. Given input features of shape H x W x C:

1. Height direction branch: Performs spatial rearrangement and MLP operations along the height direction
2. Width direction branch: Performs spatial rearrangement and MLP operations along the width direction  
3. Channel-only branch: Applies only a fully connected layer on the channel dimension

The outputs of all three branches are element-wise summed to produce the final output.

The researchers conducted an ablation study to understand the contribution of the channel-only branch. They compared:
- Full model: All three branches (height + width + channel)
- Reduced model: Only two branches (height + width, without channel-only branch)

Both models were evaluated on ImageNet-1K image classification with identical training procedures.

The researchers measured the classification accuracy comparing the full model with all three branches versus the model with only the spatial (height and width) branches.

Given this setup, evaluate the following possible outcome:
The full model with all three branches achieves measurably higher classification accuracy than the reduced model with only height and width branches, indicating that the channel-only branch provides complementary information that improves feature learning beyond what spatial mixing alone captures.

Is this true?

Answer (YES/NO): YES